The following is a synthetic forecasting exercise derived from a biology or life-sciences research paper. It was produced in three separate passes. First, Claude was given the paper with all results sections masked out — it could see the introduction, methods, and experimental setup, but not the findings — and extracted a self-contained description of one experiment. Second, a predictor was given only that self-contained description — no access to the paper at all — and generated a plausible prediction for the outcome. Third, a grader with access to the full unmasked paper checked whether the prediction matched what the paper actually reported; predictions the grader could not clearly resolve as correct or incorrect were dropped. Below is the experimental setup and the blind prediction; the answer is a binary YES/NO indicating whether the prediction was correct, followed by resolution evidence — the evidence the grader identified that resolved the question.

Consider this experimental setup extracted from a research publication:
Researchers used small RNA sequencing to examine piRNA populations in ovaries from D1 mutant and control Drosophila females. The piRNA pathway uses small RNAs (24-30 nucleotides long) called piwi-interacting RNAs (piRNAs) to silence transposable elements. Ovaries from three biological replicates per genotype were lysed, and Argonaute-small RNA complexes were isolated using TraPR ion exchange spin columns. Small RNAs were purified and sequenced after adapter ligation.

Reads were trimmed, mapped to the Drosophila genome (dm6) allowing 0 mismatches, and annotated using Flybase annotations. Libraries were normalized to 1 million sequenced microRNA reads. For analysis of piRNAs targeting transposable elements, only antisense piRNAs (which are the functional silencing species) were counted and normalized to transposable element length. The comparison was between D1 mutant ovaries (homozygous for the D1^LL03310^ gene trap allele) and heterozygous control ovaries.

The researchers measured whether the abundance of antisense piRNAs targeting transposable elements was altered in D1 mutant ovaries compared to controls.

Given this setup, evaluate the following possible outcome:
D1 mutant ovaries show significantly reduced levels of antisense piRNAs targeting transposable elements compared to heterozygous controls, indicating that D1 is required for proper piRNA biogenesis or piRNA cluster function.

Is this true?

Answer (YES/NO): NO